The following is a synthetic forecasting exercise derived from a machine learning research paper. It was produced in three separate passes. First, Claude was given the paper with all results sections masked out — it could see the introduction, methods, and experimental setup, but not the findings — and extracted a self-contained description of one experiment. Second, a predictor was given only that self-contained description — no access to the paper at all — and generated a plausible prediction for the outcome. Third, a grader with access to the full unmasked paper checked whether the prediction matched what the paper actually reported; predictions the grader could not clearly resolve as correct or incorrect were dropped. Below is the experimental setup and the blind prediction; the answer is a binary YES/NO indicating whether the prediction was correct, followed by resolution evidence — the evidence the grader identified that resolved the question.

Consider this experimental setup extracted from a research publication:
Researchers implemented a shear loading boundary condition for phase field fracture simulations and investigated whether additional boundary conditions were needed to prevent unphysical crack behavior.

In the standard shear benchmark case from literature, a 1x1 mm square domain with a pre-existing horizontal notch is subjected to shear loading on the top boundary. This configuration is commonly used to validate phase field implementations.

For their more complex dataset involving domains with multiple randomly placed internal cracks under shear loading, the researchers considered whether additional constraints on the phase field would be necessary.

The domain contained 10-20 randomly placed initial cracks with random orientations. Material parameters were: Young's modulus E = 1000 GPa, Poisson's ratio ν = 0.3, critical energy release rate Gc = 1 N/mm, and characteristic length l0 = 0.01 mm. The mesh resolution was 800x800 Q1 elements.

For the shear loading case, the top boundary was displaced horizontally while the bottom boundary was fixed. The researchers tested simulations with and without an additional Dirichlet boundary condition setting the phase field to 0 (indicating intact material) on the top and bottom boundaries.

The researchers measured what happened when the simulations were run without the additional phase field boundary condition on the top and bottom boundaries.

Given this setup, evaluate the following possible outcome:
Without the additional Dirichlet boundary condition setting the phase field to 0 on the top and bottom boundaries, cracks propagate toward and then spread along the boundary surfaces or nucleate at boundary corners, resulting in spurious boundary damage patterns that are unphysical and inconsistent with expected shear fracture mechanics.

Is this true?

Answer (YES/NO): NO